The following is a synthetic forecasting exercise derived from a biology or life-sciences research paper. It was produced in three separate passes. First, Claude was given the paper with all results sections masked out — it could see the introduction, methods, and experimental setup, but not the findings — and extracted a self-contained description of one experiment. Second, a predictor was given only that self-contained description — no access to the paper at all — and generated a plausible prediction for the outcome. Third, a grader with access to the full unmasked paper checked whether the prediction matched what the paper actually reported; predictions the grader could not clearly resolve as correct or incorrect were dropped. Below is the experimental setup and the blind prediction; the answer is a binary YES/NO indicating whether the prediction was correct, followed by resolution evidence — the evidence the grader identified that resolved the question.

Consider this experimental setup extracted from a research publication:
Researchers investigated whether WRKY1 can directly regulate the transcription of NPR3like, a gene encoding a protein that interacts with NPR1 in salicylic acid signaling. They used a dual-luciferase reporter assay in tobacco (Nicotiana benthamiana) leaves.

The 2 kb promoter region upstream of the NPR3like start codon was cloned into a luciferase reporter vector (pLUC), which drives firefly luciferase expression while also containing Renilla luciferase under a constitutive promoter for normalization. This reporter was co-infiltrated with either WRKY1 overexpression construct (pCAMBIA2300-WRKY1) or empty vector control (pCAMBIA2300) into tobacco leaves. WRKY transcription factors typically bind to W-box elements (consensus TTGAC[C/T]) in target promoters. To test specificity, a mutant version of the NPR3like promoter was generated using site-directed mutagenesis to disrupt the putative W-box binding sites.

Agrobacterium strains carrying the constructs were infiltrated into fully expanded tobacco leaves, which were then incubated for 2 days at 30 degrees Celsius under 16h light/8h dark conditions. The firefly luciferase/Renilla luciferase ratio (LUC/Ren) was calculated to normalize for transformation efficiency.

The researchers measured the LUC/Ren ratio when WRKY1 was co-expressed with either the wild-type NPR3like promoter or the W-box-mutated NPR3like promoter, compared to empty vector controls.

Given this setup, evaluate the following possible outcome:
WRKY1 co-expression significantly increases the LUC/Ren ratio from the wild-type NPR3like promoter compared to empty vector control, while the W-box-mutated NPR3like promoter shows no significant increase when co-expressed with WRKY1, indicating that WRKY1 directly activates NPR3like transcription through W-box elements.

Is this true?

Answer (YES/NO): YES